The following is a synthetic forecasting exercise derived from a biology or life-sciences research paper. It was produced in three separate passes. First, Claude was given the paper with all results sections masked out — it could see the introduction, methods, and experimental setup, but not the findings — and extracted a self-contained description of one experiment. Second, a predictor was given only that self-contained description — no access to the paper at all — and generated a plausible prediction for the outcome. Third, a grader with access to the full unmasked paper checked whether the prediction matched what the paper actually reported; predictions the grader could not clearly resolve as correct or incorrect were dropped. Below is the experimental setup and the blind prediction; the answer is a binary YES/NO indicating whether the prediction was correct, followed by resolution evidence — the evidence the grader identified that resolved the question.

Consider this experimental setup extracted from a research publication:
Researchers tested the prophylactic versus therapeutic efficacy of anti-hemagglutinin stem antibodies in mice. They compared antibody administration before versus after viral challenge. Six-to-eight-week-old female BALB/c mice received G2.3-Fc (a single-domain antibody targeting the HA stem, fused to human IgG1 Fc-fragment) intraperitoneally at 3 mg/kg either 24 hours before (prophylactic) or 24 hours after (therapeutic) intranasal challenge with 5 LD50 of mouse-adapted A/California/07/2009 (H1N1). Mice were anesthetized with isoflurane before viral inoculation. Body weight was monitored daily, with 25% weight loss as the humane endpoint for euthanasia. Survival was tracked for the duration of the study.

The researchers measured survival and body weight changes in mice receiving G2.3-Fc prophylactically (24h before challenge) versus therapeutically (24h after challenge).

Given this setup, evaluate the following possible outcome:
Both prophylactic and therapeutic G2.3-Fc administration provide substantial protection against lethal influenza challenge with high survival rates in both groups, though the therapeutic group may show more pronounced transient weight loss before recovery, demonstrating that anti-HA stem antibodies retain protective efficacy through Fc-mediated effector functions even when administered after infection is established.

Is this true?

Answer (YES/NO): NO